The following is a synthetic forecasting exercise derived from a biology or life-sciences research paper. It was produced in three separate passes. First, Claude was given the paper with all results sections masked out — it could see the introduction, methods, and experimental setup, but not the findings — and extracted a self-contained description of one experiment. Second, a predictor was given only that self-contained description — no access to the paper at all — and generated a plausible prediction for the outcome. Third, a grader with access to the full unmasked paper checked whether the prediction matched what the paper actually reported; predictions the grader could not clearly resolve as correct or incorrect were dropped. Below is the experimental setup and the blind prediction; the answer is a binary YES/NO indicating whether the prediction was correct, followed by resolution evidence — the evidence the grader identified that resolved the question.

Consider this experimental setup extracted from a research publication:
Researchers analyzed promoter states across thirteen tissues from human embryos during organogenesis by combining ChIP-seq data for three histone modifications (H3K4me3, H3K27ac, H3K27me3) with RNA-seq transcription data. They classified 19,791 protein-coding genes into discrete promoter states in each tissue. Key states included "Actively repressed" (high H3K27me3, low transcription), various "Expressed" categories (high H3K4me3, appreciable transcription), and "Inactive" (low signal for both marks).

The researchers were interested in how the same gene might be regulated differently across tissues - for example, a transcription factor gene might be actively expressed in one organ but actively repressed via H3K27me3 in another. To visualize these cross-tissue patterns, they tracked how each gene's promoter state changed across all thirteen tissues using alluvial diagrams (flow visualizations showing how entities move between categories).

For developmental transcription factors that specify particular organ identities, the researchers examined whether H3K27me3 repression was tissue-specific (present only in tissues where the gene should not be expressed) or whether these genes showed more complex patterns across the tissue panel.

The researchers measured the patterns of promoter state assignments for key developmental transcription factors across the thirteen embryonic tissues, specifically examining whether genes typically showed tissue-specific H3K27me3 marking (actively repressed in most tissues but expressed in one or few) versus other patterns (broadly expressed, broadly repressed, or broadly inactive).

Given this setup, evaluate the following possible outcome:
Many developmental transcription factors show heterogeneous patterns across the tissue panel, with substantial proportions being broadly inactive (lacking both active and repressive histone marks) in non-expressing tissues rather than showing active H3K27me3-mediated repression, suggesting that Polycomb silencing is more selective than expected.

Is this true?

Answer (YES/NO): NO